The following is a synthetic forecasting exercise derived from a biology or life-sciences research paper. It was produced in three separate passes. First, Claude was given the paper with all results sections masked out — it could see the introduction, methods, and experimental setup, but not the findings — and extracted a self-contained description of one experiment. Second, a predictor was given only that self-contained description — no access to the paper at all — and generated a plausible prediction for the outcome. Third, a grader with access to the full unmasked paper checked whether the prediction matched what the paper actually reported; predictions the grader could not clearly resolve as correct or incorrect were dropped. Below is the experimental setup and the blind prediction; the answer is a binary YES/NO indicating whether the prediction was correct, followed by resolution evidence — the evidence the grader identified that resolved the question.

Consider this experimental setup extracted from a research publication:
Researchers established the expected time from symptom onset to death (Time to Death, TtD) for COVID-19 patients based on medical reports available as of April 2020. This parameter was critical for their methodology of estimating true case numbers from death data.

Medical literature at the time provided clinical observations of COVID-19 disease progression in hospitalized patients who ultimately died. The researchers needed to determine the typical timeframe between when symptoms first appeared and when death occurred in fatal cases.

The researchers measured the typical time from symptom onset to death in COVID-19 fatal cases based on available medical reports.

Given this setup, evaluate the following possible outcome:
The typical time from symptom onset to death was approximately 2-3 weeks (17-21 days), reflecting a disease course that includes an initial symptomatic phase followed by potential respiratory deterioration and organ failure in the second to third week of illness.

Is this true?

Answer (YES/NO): YES